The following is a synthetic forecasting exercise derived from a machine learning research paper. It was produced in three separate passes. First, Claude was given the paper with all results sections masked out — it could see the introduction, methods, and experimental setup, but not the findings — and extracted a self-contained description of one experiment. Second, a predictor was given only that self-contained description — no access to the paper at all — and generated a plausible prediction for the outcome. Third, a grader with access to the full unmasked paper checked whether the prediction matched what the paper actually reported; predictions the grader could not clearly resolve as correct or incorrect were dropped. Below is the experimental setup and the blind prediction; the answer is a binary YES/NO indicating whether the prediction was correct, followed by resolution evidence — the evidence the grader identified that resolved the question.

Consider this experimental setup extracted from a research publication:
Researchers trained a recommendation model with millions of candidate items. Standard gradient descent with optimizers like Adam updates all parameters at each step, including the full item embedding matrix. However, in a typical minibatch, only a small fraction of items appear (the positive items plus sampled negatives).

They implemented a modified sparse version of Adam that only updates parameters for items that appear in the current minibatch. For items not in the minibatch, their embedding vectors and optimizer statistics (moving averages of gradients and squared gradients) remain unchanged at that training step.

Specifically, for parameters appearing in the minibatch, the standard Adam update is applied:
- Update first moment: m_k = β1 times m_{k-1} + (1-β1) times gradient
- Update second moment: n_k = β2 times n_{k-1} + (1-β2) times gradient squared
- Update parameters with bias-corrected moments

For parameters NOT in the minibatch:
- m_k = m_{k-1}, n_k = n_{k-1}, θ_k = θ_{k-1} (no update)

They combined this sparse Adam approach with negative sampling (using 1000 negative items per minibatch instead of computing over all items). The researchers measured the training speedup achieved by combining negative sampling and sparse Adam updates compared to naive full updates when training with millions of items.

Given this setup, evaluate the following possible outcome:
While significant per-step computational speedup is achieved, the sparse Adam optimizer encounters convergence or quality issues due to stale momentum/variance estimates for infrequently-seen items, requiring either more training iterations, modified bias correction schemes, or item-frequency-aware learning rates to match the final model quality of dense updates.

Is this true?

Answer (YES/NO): NO